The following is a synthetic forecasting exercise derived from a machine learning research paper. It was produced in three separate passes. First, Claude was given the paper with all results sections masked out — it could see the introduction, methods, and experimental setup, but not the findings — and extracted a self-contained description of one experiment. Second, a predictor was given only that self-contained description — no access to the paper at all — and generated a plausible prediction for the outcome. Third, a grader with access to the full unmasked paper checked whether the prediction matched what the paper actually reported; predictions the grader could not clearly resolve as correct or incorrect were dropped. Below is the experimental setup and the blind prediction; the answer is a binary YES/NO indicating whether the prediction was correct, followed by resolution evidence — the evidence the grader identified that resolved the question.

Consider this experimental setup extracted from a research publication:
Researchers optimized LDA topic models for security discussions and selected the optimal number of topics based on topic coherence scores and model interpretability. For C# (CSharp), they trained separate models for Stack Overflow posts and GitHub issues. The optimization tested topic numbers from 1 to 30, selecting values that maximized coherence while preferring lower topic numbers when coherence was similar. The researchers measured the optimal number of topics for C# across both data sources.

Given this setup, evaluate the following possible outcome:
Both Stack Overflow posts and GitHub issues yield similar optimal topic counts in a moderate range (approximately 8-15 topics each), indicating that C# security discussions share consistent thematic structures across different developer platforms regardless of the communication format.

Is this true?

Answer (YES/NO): NO